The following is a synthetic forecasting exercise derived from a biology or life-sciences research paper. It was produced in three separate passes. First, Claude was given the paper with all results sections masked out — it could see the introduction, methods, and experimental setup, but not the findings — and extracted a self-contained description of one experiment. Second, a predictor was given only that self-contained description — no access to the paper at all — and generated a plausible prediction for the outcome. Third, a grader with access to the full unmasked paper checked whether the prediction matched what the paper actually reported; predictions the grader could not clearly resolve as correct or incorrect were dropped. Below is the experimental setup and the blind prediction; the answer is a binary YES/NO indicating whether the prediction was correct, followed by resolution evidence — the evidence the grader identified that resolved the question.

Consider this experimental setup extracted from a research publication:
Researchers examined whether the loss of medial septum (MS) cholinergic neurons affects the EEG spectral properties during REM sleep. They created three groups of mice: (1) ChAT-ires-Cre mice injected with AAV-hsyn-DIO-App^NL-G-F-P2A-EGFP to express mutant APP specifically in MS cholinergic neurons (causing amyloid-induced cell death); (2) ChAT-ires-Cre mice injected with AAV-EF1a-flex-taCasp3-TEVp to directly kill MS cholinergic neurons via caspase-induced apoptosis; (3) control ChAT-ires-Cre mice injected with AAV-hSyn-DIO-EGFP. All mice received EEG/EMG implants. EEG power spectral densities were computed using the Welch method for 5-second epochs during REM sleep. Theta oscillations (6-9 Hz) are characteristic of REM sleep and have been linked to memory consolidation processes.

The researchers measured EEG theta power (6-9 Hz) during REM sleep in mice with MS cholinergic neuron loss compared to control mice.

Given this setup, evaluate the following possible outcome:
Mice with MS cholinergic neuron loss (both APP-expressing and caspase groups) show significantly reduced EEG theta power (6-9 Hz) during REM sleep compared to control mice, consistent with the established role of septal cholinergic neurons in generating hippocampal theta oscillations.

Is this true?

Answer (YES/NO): YES